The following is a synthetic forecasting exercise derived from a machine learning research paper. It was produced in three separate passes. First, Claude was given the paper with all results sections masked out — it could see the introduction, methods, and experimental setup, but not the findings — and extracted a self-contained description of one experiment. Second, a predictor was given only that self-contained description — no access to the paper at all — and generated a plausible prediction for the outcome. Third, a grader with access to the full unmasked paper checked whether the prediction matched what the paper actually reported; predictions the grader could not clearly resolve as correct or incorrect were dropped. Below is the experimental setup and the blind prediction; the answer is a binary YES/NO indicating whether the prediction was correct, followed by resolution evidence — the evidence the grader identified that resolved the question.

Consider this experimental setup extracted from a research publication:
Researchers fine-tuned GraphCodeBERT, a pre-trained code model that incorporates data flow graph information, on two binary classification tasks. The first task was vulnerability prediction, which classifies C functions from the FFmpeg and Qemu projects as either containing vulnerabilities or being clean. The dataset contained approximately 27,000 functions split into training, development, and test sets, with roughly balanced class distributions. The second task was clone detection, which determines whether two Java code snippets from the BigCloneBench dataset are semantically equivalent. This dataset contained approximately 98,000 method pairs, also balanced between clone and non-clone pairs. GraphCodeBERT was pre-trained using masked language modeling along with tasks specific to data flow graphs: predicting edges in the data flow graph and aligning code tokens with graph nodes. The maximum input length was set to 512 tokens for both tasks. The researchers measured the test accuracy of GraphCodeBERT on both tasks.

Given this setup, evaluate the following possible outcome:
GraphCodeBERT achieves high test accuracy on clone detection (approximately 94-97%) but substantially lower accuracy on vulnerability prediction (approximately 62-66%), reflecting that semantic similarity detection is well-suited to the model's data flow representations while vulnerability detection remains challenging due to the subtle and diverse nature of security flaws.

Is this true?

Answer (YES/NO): YES